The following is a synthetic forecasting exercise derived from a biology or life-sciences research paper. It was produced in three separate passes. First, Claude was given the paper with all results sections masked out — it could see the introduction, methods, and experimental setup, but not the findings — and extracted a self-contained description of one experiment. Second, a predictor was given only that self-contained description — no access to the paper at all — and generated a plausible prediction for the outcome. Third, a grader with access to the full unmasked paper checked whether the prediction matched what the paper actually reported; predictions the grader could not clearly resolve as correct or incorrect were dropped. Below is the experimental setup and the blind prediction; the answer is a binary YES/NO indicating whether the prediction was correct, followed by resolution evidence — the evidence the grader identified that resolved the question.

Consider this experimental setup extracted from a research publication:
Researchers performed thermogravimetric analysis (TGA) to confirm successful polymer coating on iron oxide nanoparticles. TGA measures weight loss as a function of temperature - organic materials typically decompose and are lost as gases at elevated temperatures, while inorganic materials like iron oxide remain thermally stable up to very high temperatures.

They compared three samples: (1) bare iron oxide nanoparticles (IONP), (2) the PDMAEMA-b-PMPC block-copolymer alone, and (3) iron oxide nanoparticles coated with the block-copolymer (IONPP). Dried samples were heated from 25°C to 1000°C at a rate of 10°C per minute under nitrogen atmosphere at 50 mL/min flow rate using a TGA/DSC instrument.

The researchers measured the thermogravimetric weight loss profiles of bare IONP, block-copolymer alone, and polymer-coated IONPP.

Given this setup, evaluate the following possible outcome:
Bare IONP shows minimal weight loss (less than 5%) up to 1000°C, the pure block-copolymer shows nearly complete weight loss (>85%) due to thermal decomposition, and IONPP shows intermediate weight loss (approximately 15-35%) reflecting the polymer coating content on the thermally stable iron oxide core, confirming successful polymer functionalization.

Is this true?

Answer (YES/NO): NO